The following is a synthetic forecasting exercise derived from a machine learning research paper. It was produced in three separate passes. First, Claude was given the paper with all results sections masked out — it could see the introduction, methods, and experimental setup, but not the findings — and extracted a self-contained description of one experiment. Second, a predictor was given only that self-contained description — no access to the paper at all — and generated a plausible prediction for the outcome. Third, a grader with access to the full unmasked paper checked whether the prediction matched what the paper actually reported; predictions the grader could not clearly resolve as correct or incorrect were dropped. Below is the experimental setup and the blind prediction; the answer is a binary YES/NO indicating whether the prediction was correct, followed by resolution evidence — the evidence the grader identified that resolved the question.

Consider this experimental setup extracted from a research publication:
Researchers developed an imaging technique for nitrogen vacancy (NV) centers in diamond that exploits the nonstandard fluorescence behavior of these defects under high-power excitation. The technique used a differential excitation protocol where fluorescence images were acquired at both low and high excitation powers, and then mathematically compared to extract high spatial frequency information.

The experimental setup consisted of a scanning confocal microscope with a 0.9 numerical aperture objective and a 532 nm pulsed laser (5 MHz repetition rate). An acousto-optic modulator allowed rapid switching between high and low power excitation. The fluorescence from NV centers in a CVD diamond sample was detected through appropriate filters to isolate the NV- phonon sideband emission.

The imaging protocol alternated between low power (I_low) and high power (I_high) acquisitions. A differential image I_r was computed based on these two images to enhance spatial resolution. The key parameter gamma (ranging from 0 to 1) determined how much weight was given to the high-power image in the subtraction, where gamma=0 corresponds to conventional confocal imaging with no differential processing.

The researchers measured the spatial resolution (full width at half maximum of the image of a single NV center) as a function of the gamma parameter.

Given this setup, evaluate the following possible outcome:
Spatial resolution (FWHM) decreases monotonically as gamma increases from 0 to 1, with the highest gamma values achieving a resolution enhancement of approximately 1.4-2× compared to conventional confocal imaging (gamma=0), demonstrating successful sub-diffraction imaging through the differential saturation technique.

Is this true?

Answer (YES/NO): NO